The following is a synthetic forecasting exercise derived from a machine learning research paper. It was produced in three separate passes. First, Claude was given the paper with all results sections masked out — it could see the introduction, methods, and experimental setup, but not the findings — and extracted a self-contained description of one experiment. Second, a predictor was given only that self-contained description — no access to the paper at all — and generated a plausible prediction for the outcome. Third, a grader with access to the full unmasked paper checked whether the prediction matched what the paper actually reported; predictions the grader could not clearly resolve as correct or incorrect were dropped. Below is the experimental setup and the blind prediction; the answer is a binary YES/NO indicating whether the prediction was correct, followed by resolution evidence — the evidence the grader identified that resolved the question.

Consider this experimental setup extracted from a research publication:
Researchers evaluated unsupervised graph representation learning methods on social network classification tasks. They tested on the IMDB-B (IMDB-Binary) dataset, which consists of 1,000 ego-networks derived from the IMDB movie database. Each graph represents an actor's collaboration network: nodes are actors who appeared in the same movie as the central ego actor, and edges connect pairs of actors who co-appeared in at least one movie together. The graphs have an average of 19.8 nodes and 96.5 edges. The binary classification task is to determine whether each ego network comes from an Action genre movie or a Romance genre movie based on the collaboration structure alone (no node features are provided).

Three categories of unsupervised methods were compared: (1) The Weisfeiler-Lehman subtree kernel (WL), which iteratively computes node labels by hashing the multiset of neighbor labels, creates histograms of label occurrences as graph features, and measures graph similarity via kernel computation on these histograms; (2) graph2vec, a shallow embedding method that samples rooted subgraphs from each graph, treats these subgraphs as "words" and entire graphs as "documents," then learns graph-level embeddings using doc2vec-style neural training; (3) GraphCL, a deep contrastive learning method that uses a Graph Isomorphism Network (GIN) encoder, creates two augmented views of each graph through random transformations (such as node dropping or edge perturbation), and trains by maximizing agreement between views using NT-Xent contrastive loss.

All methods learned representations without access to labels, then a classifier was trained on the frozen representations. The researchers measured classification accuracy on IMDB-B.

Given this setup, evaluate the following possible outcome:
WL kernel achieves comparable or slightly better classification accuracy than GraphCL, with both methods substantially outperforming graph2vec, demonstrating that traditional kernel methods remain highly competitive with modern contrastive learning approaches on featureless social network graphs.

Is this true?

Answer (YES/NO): NO